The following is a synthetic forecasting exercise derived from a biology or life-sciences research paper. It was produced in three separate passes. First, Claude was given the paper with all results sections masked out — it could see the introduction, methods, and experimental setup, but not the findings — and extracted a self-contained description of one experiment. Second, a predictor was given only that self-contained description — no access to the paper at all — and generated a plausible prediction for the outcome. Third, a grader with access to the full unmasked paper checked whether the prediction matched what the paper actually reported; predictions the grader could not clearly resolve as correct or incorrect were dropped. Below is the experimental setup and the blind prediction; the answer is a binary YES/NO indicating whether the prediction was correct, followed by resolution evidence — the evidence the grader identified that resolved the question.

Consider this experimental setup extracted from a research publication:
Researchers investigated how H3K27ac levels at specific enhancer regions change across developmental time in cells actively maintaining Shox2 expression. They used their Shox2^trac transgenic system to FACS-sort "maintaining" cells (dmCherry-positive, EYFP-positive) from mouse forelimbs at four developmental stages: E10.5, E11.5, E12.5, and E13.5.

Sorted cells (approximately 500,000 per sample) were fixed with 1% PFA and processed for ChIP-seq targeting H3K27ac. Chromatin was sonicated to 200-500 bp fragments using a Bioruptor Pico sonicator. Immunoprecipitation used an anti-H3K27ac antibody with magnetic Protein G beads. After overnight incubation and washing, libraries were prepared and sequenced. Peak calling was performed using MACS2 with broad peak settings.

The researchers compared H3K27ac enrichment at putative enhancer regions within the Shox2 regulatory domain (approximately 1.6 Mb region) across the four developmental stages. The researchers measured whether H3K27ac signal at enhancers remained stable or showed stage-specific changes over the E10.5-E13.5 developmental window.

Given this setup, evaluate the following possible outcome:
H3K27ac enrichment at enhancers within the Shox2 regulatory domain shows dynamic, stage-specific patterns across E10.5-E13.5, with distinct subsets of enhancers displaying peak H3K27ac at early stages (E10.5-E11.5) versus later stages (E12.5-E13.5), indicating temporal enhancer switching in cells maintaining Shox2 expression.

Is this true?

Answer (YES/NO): YES